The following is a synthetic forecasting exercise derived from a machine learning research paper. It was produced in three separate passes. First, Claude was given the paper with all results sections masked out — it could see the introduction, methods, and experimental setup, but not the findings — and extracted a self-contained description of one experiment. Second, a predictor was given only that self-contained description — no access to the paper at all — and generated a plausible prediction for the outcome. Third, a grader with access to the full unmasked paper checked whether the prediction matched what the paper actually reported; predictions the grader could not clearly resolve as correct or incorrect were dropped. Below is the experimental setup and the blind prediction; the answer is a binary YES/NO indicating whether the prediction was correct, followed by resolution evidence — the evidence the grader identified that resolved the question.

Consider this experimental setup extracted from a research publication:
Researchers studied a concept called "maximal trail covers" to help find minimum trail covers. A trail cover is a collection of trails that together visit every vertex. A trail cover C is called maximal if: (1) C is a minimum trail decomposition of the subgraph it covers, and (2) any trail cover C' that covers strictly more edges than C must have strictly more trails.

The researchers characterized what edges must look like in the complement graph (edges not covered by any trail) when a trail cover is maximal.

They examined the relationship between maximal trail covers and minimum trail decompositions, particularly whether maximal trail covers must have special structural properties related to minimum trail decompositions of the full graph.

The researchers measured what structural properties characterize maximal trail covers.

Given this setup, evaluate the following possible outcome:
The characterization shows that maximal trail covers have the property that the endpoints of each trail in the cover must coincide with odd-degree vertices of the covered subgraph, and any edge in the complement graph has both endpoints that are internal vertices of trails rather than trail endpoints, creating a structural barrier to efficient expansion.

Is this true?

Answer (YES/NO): NO